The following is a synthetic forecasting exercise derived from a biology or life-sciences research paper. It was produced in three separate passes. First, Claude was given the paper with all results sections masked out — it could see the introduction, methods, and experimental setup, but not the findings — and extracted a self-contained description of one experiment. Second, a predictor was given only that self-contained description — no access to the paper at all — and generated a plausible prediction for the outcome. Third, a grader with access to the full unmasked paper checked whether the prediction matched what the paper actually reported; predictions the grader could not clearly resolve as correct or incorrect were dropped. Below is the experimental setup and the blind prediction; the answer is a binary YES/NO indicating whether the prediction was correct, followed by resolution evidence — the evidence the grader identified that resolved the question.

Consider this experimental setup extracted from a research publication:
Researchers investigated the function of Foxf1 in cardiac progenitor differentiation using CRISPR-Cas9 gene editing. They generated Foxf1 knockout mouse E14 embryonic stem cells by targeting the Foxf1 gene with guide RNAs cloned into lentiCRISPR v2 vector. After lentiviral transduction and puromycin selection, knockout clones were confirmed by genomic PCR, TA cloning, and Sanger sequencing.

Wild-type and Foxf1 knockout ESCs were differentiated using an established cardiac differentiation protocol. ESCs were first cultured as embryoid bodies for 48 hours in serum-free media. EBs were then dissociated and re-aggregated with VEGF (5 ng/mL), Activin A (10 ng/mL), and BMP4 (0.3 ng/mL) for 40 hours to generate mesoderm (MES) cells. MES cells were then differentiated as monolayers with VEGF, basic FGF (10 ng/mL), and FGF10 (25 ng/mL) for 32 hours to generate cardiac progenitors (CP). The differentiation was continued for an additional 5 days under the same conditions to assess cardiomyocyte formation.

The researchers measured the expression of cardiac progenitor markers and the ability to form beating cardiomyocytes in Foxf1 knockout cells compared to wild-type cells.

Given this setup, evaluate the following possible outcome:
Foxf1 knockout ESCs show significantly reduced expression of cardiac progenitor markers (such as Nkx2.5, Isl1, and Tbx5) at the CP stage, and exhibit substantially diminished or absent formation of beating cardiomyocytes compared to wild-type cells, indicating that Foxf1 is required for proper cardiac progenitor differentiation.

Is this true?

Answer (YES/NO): NO